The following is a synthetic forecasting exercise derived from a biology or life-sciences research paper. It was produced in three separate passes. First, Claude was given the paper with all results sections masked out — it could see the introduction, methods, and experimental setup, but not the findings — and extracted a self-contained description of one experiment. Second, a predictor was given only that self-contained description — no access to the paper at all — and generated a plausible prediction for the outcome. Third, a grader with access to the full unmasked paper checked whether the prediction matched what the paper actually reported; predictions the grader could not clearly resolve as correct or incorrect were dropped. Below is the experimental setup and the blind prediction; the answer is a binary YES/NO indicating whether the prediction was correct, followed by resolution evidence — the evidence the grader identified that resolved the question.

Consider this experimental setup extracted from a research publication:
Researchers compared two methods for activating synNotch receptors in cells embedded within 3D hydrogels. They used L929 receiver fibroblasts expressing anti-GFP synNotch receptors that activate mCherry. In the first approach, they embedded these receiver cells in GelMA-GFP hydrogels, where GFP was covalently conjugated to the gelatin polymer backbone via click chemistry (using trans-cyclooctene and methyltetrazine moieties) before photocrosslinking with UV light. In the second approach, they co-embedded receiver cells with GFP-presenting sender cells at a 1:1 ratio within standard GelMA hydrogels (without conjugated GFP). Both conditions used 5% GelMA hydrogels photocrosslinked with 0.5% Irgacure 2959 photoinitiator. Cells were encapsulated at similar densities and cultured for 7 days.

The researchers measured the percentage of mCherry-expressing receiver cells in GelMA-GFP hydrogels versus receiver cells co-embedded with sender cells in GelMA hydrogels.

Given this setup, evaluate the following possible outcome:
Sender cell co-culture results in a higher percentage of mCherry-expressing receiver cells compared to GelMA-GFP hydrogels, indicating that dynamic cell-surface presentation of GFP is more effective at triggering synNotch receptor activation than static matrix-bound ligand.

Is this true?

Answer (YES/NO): NO